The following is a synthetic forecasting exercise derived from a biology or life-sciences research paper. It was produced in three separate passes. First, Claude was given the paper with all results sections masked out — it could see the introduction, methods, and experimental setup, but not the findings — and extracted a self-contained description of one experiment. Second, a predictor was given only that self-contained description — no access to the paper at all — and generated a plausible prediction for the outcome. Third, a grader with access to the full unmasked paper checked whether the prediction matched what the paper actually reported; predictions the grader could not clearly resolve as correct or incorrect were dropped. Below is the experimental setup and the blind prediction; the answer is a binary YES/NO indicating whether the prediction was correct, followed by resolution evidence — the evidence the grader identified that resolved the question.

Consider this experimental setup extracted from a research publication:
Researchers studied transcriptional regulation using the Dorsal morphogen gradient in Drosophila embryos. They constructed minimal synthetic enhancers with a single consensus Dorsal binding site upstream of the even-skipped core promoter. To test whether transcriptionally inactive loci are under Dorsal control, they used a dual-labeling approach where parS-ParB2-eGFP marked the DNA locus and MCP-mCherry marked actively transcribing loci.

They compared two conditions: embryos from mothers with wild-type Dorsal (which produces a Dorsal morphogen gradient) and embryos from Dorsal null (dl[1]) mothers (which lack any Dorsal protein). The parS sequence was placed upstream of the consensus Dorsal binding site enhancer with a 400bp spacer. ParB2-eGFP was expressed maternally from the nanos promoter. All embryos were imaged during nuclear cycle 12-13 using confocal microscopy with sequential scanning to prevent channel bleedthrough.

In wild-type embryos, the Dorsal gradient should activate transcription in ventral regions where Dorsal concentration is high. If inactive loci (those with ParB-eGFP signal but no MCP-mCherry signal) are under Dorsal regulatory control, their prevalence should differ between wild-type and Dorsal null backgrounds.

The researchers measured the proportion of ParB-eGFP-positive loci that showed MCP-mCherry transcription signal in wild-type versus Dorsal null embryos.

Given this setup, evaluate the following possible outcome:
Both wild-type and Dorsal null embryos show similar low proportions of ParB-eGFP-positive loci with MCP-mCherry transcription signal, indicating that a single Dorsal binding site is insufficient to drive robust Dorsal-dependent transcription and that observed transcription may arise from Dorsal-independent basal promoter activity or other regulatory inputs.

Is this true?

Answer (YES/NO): NO